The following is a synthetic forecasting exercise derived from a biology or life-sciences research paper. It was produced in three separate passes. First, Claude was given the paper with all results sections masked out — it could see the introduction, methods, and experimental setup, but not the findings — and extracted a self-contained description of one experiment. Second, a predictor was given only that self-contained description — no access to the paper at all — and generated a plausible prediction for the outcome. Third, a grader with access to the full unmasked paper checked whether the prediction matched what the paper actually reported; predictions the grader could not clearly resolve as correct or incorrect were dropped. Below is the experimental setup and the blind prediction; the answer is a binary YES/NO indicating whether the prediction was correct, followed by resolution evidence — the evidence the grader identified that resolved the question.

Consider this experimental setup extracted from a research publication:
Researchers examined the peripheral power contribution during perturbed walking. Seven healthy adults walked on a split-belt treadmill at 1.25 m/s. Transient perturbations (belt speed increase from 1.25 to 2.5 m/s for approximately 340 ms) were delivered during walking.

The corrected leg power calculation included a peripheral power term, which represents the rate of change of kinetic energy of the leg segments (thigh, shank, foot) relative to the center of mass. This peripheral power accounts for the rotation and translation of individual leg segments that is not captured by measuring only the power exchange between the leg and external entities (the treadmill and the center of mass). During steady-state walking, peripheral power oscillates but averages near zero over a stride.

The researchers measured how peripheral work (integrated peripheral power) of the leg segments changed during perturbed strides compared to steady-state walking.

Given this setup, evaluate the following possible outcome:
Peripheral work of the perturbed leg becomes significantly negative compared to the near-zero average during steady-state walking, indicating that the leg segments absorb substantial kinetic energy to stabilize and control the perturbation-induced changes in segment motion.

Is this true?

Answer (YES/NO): NO